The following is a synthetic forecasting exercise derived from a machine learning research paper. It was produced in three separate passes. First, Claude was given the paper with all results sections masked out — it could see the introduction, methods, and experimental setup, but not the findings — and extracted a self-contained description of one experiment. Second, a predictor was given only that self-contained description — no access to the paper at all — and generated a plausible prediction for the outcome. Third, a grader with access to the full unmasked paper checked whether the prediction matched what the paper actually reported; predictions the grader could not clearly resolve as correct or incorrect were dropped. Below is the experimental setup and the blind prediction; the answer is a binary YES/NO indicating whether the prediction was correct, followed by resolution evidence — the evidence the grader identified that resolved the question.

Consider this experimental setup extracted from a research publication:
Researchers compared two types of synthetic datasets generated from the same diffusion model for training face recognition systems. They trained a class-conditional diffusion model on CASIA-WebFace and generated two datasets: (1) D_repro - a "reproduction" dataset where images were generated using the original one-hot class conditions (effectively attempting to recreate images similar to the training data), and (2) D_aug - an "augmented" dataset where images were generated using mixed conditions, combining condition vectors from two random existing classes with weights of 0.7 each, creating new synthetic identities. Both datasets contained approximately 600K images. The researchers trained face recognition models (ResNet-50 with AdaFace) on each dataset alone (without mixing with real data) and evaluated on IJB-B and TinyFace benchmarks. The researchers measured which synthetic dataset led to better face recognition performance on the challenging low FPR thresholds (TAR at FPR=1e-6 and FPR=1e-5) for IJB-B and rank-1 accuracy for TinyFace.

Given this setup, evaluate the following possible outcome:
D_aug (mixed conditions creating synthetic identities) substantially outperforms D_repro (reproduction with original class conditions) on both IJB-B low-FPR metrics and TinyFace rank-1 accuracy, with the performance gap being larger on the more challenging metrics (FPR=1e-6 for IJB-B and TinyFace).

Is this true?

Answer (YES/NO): NO